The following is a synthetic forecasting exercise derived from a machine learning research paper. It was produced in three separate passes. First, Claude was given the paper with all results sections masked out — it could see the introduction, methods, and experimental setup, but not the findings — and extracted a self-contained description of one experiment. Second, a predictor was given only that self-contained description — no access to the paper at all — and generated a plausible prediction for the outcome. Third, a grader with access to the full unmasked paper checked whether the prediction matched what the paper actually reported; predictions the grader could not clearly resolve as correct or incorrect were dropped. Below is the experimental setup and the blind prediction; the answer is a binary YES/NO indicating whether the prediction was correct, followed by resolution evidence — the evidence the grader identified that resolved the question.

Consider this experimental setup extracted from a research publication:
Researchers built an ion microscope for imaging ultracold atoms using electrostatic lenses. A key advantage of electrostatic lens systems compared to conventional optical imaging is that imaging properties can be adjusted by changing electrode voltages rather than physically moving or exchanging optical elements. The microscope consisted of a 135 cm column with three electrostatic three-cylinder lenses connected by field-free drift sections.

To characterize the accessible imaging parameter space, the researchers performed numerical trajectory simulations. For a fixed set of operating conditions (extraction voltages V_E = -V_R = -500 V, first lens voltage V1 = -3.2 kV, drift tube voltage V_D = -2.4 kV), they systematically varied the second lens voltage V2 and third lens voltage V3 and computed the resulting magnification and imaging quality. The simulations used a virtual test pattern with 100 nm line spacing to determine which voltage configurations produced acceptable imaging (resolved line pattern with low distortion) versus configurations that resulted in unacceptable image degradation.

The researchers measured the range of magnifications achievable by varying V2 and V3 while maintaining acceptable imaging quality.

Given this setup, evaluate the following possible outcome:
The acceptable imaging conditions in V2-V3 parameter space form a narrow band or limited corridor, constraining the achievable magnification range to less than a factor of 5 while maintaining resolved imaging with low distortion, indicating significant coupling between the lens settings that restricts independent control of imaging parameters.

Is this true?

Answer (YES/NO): NO